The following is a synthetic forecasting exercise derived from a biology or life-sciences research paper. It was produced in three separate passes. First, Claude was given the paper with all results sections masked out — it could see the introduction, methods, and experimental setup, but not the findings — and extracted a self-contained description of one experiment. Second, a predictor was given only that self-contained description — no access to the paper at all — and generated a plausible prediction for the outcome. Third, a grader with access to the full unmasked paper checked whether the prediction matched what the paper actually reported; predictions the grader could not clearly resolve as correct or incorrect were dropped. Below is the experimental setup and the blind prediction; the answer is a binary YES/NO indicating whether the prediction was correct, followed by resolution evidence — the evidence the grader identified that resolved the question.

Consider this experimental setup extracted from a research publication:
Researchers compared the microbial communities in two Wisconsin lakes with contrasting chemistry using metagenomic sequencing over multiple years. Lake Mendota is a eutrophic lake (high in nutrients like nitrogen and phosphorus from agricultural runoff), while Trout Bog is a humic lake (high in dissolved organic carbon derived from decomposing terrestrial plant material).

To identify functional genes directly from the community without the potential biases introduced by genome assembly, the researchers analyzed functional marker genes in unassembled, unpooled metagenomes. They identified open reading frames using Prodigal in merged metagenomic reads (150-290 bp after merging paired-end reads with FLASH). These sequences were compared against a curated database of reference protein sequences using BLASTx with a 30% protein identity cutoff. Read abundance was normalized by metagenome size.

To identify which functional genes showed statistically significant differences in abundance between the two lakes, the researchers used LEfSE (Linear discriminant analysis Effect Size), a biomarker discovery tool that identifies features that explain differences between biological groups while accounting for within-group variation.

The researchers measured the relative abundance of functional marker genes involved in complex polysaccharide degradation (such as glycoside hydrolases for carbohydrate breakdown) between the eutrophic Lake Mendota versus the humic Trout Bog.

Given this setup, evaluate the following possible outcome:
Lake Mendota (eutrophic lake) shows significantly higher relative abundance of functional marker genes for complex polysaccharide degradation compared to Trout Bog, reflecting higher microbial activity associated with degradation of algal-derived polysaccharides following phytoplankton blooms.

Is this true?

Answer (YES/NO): NO